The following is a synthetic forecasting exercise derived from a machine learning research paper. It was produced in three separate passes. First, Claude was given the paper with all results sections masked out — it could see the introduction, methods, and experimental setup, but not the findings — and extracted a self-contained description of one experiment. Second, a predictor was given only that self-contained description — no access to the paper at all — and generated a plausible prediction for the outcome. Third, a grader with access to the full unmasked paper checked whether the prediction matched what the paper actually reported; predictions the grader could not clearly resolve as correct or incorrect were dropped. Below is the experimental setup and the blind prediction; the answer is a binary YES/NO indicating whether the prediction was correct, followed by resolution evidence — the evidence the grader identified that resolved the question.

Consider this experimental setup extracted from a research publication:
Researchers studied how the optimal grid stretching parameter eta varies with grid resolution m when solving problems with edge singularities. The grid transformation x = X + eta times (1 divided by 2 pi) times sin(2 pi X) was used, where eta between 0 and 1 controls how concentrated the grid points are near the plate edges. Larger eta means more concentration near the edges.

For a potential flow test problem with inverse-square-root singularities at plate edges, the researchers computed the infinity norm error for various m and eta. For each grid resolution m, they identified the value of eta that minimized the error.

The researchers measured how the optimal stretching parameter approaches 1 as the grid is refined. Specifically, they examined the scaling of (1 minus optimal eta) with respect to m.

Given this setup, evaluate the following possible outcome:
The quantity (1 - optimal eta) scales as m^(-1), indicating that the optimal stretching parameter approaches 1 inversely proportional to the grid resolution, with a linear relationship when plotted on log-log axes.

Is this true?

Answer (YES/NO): NO